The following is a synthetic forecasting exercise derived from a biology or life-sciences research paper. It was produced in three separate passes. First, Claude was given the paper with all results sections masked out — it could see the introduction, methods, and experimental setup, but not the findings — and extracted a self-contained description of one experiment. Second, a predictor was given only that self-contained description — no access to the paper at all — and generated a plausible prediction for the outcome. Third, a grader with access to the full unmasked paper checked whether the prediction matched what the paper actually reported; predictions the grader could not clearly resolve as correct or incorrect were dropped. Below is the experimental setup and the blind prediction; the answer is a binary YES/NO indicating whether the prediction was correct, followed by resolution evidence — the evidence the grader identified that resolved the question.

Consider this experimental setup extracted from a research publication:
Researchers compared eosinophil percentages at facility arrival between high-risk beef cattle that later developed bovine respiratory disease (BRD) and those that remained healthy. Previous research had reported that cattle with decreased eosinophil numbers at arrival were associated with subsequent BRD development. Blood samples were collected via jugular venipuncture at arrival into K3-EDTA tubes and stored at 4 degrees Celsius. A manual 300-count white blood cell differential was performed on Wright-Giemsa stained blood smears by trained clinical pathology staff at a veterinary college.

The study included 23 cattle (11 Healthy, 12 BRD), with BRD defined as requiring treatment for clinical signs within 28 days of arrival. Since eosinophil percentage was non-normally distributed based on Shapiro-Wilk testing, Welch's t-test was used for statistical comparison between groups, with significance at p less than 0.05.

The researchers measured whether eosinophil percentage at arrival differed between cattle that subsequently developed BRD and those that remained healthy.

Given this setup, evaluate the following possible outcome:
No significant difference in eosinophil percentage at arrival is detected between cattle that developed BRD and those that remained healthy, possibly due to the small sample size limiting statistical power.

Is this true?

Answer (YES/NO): YES